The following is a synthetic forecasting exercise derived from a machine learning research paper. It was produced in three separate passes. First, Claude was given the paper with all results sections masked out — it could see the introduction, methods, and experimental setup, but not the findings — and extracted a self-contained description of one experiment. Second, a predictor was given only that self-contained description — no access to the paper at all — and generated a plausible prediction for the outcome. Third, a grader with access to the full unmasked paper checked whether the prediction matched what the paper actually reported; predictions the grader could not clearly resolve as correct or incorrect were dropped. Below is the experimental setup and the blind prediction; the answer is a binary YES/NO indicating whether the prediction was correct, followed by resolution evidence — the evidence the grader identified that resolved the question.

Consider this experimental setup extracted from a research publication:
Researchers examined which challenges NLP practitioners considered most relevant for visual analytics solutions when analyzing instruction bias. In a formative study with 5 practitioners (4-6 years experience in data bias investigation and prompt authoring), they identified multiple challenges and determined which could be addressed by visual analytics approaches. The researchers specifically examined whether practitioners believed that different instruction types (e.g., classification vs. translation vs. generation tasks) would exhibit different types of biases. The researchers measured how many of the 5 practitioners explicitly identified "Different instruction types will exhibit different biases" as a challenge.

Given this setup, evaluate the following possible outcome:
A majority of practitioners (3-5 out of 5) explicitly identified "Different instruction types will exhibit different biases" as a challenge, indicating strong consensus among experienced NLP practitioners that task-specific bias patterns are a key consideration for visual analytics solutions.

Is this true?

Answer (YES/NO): YES